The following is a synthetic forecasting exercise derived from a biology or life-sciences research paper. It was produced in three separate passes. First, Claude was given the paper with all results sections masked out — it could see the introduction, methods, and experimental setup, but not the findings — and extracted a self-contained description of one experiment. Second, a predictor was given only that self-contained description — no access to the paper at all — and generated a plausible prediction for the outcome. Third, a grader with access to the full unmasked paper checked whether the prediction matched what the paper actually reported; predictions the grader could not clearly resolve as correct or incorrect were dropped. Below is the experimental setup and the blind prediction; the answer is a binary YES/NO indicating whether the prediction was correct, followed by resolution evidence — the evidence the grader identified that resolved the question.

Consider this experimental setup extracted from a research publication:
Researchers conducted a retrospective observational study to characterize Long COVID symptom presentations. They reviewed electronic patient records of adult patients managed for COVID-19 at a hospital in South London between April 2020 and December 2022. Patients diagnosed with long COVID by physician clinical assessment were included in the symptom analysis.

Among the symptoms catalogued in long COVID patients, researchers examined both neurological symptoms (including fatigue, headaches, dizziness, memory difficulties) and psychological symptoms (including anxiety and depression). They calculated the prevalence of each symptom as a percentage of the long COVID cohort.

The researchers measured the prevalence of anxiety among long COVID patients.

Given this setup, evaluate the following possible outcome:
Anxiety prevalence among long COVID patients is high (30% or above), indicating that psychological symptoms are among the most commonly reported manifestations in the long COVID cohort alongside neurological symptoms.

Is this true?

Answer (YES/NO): NO